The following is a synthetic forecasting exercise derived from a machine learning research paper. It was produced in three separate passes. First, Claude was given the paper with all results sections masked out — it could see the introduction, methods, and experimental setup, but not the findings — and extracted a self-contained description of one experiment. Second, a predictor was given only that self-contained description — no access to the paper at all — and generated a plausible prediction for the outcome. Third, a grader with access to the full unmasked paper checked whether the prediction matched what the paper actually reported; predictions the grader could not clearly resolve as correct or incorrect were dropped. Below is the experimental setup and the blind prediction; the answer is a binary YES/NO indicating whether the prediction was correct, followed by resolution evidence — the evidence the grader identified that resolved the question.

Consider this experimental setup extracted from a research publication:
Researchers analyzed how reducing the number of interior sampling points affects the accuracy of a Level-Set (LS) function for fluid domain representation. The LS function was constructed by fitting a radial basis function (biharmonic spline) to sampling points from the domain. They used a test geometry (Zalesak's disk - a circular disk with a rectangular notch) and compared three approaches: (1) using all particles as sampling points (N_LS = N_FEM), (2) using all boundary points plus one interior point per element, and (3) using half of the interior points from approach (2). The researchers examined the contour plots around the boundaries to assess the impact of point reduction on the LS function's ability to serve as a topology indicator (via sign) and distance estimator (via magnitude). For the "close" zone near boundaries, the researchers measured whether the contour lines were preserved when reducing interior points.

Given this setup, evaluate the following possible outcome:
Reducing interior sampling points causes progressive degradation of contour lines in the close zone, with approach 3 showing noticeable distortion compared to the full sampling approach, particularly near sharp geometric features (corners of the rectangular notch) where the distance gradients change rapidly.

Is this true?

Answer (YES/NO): NO